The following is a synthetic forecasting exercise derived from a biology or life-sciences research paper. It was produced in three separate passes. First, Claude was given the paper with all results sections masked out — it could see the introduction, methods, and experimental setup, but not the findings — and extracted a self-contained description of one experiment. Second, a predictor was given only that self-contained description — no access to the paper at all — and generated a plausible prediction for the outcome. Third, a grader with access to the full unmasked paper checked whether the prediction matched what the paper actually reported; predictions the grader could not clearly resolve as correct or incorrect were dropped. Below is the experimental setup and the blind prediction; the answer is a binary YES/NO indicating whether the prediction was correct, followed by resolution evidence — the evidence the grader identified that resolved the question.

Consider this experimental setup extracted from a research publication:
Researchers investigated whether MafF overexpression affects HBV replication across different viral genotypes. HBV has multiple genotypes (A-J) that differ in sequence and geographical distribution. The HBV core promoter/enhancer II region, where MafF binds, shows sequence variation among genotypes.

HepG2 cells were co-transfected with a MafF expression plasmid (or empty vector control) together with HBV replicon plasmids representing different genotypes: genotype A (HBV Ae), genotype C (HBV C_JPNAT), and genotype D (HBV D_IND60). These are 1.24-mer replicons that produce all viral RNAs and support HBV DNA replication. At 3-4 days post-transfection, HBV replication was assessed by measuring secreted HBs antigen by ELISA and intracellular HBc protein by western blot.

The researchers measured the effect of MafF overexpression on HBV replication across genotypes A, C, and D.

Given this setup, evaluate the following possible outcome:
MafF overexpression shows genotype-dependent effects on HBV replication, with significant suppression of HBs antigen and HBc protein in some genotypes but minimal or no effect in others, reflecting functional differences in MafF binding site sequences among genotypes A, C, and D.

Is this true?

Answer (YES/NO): NO